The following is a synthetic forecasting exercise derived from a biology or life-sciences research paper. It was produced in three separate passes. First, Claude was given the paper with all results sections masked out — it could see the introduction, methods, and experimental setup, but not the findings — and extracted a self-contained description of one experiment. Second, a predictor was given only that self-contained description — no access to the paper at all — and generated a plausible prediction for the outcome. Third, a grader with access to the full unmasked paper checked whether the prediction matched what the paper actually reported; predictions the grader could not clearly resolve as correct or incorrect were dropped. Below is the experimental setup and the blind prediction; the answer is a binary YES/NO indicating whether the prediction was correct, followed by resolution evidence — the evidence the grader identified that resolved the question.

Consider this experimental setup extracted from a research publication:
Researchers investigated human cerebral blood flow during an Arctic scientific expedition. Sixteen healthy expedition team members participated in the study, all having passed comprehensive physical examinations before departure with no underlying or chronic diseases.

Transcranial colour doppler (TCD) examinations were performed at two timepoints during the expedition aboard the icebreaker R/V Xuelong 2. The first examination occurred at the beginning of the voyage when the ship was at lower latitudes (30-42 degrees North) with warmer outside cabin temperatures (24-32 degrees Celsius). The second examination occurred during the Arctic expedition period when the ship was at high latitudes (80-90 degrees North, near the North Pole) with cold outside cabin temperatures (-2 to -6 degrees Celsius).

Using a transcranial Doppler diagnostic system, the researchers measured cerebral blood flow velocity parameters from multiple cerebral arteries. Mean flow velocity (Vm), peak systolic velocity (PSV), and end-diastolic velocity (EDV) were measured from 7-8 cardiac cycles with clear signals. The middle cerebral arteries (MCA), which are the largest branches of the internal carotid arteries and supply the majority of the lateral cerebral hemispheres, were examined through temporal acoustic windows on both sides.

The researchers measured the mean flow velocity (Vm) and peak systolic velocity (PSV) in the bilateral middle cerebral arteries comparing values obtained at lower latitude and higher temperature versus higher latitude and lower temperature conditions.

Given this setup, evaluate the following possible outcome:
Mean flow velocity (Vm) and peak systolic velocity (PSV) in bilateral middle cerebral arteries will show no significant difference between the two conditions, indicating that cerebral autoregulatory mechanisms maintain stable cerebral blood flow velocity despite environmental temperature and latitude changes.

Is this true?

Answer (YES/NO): NO